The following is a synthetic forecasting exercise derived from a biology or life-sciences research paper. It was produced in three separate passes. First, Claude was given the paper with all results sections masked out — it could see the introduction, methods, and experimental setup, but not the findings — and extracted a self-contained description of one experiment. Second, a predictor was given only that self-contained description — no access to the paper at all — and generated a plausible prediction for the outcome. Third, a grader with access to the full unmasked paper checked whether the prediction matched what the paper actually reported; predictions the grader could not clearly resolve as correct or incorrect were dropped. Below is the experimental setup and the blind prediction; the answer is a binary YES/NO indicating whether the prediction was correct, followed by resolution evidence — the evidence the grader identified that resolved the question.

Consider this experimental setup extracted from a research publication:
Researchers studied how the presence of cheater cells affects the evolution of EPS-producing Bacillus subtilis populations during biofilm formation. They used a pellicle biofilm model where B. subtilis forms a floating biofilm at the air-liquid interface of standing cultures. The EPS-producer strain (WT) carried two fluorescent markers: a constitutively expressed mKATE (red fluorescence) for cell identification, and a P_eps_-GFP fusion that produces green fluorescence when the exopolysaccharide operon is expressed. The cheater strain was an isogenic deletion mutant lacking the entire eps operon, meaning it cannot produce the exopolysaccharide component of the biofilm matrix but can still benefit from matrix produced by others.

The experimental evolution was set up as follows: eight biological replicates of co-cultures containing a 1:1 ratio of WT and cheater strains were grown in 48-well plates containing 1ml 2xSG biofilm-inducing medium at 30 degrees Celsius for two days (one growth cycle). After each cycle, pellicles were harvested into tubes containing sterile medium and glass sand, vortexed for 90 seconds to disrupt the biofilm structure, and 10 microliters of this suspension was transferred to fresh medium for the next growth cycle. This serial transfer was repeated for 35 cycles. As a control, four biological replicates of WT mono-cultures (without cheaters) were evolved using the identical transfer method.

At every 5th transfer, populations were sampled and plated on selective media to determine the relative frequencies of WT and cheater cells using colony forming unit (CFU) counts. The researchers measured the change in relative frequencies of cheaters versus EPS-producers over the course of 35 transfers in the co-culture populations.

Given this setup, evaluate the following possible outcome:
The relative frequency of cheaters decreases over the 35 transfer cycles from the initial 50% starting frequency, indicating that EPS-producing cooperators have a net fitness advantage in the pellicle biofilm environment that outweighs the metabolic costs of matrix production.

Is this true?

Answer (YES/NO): NO